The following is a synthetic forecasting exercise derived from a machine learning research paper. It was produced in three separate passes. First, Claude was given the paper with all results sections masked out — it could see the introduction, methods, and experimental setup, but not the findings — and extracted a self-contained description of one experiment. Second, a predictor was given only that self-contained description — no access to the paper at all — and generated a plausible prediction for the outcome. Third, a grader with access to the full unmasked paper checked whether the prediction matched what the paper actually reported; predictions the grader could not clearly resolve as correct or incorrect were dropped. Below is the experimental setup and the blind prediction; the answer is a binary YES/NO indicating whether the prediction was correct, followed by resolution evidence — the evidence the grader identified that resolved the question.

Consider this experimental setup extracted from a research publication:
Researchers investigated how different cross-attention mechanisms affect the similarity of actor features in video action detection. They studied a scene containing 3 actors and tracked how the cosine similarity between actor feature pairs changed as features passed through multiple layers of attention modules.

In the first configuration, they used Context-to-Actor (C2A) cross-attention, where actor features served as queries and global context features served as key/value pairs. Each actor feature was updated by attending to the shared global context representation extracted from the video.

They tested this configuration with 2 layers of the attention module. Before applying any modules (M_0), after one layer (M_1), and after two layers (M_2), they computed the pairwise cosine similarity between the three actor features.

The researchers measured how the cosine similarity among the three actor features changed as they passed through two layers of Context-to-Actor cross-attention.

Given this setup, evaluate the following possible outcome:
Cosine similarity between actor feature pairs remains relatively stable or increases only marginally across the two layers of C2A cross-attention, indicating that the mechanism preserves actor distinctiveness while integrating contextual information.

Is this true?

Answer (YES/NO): NO